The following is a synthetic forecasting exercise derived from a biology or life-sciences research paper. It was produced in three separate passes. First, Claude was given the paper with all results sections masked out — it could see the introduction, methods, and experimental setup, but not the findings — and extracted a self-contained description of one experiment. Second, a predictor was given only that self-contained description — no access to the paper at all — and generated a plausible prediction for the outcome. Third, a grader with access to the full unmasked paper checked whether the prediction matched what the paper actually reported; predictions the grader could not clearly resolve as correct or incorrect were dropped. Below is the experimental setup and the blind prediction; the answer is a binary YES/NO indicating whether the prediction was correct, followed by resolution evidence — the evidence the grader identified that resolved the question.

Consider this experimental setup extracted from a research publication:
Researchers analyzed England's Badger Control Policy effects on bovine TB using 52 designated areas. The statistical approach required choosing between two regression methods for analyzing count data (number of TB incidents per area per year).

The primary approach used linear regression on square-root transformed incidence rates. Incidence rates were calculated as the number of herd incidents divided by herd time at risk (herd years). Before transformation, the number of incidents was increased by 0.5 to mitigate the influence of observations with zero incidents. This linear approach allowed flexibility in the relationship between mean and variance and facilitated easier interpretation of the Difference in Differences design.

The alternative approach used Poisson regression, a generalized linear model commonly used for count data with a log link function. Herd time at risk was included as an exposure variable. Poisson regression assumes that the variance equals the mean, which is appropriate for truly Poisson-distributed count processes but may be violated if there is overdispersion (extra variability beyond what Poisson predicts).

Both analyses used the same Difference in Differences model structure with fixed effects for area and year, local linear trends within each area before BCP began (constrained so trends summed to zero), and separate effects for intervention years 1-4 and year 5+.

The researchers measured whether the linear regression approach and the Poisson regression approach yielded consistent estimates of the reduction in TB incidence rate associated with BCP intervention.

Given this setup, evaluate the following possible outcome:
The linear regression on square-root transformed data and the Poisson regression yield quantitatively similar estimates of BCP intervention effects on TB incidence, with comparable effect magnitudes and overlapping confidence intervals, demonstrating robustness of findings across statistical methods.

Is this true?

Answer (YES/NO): YES